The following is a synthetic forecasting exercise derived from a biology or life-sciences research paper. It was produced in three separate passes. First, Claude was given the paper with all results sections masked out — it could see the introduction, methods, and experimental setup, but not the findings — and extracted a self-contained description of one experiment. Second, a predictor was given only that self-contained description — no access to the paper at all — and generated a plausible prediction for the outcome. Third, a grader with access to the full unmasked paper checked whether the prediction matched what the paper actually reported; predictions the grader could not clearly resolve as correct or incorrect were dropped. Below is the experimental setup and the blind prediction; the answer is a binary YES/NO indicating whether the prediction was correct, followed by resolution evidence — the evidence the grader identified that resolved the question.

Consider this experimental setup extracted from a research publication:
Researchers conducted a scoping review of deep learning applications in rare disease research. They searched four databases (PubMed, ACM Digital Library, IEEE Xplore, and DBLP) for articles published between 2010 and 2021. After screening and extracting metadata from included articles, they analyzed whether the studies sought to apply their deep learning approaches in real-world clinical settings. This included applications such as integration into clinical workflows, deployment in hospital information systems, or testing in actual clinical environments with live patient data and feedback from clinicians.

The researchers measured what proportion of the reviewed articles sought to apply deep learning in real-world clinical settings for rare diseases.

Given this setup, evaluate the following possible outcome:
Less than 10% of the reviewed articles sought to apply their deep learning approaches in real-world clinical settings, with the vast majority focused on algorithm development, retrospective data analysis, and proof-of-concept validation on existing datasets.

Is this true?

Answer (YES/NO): YES